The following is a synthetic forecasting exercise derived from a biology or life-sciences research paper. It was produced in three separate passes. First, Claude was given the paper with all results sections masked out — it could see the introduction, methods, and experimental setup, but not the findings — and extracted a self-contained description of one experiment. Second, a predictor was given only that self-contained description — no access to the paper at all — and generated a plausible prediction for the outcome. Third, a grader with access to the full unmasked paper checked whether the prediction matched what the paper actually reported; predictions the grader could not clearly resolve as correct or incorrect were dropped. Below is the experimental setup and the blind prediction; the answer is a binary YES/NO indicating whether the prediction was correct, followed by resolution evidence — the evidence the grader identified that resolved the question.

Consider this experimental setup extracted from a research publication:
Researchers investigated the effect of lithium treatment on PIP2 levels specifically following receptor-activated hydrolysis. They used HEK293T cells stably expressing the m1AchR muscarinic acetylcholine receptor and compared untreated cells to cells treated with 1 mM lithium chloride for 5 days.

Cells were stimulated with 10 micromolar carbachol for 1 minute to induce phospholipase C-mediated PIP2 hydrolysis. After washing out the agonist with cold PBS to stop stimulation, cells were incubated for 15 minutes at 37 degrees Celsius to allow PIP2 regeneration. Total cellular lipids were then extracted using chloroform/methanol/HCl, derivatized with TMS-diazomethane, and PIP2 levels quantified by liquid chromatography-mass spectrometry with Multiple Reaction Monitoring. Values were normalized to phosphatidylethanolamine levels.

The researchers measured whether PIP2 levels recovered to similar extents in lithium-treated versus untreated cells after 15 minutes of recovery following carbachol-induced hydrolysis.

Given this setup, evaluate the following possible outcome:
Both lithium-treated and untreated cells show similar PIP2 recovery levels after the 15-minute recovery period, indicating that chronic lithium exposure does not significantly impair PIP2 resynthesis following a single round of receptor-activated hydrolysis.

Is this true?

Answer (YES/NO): NO